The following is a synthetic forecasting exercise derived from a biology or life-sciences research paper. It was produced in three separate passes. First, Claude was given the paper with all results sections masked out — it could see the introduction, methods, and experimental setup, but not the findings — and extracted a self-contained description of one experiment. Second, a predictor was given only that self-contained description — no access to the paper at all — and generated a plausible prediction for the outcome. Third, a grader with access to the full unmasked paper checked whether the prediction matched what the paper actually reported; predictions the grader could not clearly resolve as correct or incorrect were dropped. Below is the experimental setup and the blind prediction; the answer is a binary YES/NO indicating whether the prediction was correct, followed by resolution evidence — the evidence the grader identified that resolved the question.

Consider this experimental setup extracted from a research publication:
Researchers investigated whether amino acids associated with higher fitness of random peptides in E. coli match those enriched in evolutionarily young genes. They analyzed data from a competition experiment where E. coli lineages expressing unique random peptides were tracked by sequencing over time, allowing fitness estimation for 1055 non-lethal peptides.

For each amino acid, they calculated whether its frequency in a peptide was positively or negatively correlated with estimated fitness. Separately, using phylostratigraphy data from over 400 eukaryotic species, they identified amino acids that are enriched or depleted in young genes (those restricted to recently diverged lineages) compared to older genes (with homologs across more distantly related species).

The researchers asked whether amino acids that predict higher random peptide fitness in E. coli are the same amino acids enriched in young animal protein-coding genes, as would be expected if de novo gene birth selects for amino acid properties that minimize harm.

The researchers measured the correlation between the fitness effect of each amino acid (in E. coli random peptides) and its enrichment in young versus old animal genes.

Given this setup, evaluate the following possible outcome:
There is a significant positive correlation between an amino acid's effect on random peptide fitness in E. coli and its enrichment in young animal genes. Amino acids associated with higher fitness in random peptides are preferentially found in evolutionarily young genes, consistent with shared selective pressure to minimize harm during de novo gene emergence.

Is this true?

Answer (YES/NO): YES